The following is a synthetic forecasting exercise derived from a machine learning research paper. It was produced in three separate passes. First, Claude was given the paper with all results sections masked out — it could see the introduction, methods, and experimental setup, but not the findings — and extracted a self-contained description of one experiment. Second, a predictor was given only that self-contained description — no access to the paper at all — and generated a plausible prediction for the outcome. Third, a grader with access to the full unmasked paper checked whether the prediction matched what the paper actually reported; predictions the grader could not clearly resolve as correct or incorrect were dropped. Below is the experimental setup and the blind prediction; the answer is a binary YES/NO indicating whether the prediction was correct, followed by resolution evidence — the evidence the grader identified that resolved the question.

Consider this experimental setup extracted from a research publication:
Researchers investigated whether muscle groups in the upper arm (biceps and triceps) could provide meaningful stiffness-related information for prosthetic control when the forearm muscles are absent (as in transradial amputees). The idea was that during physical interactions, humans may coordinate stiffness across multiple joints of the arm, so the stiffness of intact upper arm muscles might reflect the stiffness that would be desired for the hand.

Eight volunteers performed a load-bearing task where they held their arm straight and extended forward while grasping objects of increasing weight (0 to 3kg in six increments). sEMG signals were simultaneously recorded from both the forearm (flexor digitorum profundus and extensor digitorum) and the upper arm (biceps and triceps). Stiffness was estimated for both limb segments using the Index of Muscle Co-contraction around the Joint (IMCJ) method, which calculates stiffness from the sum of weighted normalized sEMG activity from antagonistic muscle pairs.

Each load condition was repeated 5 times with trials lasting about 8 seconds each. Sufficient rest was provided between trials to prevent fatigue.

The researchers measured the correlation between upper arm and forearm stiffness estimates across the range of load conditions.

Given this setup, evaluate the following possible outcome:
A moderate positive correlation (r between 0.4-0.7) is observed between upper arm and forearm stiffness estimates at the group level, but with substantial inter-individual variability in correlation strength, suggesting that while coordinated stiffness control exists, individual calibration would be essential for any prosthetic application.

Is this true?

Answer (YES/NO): NO